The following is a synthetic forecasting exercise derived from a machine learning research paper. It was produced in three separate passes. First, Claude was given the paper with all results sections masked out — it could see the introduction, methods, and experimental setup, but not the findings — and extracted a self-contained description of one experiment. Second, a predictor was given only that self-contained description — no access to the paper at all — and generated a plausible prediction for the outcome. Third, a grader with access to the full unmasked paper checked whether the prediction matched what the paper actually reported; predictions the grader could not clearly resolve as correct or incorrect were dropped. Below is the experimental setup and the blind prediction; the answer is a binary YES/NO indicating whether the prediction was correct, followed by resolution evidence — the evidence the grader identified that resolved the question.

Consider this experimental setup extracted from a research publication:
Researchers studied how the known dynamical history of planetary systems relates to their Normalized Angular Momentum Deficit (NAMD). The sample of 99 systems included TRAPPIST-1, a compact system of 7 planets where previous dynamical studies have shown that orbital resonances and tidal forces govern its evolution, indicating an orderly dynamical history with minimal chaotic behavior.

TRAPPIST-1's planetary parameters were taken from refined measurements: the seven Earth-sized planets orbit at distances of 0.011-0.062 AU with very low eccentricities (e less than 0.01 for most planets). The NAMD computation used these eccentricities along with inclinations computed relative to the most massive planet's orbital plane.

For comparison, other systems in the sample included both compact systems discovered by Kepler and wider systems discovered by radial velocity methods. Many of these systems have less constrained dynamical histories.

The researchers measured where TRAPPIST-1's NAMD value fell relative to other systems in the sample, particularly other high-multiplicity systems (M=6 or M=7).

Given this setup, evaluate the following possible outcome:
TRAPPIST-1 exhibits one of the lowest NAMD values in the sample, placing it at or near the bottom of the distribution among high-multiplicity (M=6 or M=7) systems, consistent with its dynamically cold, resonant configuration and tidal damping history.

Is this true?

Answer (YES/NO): YES